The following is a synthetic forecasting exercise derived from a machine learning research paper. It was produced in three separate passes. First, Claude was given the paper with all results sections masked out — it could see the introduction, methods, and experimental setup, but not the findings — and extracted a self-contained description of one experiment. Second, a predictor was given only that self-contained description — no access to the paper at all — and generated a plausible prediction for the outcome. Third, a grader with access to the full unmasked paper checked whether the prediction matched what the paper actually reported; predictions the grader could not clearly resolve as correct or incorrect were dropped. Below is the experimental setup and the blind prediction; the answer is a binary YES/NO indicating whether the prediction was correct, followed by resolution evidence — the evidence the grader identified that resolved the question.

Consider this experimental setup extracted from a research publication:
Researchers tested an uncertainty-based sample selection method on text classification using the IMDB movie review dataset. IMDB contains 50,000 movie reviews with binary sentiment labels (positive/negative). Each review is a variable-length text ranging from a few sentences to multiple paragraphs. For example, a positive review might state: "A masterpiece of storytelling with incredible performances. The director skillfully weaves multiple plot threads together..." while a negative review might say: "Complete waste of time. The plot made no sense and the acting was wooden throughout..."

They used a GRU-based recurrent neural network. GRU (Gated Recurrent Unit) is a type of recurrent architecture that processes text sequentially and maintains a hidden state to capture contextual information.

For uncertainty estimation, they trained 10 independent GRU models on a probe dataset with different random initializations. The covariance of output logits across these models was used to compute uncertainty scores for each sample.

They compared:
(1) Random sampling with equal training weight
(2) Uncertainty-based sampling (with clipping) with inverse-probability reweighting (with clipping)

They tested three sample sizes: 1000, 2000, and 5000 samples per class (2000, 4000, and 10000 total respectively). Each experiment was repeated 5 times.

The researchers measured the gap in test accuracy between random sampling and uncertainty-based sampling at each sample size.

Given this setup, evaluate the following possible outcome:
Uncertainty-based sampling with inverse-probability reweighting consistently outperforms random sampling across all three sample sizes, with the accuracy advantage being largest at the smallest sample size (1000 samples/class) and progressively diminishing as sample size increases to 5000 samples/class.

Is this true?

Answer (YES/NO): NO